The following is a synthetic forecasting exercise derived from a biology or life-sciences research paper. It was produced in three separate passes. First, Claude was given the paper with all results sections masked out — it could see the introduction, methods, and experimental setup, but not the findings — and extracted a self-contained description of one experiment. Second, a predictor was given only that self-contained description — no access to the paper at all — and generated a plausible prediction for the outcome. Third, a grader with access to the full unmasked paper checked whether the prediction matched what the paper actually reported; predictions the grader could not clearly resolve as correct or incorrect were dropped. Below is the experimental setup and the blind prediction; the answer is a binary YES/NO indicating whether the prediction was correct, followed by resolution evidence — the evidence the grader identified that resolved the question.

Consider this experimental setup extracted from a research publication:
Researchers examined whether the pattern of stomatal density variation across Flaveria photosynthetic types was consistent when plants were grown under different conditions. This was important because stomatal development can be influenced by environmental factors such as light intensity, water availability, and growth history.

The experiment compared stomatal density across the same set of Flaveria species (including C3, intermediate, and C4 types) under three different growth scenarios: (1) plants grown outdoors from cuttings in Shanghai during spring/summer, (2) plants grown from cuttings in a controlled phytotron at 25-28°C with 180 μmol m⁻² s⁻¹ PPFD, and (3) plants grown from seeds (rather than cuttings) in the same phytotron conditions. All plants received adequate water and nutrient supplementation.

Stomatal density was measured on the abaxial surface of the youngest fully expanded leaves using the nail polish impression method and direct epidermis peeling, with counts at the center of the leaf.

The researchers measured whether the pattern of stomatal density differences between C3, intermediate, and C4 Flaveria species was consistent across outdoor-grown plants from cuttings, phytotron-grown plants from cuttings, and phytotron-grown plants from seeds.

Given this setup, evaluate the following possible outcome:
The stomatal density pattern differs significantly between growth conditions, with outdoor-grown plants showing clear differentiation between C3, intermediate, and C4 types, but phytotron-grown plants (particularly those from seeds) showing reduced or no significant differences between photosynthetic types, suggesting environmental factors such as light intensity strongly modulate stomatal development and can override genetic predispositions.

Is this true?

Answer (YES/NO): NO